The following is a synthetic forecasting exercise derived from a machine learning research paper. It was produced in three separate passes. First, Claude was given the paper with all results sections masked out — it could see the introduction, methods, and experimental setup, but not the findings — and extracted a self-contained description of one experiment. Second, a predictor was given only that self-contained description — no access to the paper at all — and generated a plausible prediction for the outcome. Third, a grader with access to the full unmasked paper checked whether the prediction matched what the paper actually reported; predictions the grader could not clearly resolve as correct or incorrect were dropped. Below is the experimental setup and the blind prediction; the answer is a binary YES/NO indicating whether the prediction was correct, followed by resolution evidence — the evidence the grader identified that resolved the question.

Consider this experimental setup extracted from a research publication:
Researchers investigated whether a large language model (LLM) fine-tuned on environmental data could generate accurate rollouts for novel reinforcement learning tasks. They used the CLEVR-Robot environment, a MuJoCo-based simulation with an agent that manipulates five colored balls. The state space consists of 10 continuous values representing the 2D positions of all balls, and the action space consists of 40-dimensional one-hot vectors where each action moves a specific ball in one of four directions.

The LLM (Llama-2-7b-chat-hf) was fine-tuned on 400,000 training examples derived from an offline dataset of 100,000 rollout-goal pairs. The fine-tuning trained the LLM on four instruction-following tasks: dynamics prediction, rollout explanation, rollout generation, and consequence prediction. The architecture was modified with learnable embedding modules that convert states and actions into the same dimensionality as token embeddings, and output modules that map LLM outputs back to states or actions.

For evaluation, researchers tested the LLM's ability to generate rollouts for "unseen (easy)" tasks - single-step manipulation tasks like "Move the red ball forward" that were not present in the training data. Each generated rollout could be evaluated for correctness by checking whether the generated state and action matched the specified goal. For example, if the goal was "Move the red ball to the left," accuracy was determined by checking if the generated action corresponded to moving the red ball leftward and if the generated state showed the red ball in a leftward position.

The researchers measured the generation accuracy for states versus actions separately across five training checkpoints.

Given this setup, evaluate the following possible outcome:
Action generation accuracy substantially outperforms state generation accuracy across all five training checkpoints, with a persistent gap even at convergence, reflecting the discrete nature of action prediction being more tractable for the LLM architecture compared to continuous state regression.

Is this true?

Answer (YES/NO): NO